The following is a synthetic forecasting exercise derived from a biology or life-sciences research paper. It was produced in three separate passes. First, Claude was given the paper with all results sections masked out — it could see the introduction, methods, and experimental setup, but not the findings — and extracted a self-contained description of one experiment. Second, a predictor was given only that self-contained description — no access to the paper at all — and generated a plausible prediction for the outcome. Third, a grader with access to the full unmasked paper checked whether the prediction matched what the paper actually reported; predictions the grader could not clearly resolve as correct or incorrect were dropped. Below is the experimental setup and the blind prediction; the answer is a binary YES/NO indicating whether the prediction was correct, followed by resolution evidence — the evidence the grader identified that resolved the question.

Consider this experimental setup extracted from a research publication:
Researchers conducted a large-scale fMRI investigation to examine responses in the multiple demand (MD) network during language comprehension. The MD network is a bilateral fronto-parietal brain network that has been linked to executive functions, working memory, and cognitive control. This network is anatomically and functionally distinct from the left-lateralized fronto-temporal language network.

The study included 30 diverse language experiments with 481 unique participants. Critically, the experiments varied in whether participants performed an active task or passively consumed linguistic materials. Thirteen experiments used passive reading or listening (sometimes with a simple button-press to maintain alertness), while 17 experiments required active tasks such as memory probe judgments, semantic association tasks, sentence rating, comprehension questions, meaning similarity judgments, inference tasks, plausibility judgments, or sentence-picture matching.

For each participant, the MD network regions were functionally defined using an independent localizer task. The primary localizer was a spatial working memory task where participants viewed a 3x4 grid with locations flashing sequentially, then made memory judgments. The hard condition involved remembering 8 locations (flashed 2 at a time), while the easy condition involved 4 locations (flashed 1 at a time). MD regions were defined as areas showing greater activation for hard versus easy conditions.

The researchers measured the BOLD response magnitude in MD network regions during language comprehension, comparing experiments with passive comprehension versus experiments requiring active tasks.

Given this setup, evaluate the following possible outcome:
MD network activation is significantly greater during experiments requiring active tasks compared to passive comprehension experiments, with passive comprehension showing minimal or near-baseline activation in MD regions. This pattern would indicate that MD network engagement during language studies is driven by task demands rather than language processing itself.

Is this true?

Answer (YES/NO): YES